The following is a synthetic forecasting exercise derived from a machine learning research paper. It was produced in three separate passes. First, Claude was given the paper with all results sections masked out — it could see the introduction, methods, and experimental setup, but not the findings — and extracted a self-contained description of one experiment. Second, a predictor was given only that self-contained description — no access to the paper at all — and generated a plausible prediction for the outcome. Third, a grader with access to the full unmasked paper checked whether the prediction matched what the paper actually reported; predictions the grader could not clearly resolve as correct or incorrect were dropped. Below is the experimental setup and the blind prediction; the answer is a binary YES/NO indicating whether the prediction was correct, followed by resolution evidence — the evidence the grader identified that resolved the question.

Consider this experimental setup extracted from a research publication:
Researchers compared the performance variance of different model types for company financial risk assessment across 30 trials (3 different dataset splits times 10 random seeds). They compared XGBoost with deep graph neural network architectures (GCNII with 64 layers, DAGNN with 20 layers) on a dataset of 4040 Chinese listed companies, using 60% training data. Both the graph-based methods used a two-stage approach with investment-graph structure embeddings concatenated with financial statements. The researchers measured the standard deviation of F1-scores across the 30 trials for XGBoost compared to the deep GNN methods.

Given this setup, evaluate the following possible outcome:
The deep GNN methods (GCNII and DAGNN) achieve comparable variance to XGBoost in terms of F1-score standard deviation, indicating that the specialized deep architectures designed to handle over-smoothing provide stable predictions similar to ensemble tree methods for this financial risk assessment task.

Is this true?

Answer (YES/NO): NO